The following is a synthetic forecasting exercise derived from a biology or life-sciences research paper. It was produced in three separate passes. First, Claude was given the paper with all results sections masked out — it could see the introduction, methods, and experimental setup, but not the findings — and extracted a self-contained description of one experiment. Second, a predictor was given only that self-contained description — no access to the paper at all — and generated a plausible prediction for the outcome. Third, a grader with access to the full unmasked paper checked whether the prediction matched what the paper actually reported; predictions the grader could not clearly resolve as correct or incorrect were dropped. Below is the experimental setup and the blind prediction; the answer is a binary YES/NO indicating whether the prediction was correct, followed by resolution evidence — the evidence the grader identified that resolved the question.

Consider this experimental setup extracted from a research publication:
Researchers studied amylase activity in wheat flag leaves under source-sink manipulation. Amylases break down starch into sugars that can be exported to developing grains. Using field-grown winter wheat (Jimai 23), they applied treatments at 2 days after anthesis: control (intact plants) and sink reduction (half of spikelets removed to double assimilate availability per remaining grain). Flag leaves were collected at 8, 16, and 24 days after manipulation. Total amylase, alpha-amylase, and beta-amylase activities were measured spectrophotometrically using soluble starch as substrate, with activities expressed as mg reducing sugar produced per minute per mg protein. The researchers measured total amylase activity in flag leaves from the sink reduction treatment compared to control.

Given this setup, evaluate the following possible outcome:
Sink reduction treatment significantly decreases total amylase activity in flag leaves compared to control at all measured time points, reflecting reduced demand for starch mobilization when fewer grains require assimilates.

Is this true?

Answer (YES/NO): NO